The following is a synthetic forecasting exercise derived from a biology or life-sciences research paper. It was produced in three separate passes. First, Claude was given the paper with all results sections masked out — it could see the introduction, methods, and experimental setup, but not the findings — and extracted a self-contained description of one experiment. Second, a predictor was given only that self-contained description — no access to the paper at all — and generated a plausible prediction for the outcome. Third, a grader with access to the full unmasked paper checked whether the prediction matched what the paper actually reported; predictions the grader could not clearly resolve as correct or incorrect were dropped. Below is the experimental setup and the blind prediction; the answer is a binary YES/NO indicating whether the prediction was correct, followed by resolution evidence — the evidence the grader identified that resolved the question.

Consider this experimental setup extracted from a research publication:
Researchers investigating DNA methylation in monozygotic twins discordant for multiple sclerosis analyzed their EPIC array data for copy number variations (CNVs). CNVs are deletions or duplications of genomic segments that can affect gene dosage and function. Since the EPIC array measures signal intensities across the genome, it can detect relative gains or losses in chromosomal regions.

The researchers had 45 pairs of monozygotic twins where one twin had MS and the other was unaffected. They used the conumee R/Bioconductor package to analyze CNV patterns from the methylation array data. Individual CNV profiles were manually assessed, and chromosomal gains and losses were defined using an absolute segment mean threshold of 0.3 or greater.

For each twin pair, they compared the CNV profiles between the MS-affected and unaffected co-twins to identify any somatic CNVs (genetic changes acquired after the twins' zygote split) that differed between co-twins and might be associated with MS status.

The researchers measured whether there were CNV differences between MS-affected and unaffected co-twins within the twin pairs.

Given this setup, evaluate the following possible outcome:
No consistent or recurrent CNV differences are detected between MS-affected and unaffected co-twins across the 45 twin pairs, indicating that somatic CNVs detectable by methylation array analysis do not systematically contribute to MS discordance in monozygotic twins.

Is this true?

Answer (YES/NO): YES